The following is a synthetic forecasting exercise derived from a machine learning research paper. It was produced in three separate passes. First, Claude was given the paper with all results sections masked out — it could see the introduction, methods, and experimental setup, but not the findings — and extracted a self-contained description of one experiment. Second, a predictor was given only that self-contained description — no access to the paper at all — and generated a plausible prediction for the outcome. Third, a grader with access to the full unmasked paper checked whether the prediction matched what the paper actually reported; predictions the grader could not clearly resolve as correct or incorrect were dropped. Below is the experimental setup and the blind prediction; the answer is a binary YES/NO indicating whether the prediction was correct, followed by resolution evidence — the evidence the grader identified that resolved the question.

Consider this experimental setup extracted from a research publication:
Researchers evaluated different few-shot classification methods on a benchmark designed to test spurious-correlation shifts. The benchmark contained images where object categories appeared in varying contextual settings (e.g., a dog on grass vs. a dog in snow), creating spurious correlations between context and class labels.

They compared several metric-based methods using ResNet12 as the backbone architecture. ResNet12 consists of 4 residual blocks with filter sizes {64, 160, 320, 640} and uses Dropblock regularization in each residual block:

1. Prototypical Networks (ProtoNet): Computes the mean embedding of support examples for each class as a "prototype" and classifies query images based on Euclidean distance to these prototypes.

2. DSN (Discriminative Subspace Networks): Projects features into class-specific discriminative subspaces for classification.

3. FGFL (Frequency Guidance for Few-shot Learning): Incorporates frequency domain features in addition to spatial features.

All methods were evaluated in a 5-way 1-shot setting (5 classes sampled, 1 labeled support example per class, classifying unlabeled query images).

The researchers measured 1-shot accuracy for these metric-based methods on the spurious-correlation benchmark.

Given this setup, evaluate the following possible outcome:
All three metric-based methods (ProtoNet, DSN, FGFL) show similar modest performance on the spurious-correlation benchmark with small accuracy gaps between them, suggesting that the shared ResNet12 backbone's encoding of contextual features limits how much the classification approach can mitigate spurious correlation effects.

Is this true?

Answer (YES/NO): NO